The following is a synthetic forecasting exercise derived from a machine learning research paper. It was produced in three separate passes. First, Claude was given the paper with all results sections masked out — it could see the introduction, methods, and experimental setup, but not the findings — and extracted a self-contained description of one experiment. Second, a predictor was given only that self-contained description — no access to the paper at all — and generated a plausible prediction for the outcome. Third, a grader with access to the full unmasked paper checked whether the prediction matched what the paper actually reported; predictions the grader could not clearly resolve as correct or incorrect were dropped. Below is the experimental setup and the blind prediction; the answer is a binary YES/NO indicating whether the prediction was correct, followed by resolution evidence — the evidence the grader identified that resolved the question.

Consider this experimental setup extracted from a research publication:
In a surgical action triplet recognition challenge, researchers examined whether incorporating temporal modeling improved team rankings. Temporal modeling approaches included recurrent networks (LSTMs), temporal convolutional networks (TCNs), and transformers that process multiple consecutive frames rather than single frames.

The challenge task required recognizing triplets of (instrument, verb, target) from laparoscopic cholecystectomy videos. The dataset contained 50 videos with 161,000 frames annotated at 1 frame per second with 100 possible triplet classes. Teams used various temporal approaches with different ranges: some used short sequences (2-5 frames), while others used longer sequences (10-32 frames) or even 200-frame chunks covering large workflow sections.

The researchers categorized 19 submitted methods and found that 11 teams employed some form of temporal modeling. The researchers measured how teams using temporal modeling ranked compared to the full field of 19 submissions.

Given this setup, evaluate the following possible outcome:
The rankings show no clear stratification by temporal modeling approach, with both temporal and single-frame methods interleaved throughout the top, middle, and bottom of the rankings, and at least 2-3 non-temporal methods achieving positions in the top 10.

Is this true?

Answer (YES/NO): YES